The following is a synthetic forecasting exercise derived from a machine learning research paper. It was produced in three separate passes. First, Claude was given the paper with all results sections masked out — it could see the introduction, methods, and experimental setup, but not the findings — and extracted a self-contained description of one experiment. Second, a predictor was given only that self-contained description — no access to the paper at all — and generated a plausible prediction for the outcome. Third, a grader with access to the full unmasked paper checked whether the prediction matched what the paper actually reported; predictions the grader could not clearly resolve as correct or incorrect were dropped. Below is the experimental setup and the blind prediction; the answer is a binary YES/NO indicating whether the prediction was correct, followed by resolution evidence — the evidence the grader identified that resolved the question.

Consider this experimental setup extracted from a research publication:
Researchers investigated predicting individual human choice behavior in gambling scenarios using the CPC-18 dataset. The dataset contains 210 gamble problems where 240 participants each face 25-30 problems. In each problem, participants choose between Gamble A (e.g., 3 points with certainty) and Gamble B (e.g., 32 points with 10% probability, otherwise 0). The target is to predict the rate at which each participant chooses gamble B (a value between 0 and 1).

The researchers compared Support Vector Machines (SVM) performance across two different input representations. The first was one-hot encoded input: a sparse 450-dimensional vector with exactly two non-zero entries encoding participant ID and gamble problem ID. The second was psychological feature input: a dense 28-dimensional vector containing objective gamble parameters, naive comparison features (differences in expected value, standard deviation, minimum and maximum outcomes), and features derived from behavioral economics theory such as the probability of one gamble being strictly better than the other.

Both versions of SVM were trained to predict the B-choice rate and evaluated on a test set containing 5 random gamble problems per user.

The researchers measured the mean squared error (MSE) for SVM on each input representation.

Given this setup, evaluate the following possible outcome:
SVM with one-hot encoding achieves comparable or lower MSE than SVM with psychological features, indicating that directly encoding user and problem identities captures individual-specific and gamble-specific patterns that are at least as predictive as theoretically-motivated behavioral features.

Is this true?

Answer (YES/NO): YES